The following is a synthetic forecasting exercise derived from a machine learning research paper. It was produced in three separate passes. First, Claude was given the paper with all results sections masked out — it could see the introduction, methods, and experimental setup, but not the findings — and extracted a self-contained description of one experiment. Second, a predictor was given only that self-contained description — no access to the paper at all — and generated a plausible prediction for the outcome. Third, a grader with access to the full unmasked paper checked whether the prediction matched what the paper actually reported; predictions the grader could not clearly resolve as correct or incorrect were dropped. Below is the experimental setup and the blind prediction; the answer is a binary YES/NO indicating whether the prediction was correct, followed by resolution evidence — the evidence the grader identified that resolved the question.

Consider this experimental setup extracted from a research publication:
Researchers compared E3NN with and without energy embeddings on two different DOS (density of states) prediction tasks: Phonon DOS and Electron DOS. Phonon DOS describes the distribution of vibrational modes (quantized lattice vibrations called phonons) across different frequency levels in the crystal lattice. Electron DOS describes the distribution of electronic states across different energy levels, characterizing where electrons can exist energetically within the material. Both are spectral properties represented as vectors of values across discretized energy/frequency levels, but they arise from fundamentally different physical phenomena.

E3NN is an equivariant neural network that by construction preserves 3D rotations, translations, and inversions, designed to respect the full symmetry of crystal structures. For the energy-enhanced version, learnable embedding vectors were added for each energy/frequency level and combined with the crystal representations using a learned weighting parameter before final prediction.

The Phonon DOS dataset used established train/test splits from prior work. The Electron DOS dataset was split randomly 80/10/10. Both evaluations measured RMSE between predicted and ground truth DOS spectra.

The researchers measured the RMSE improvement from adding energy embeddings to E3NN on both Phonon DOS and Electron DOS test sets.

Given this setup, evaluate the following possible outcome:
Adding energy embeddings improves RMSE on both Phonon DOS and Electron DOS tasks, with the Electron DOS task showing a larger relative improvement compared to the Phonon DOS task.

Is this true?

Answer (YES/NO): NO